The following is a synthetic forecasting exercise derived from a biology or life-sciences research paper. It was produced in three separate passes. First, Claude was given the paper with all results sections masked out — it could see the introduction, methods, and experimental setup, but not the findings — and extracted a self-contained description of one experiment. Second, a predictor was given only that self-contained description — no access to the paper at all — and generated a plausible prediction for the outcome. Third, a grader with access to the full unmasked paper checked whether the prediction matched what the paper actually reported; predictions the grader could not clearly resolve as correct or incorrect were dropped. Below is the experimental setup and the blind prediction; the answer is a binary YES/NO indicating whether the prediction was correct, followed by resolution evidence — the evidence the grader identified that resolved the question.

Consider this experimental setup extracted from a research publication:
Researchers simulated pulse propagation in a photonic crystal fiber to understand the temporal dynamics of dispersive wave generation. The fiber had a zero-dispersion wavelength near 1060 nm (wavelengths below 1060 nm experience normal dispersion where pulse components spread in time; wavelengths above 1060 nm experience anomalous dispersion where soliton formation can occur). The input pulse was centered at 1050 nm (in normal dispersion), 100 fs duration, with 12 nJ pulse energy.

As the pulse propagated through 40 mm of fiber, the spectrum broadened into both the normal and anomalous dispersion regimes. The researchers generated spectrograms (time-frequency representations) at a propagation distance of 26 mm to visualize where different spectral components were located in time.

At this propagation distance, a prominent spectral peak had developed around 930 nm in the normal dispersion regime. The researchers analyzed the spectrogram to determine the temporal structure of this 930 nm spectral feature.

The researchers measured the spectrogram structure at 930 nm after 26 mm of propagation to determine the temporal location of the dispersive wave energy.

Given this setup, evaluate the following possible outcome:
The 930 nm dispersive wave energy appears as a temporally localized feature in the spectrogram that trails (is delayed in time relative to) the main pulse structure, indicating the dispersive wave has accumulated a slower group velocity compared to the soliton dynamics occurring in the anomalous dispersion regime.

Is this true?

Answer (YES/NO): NO